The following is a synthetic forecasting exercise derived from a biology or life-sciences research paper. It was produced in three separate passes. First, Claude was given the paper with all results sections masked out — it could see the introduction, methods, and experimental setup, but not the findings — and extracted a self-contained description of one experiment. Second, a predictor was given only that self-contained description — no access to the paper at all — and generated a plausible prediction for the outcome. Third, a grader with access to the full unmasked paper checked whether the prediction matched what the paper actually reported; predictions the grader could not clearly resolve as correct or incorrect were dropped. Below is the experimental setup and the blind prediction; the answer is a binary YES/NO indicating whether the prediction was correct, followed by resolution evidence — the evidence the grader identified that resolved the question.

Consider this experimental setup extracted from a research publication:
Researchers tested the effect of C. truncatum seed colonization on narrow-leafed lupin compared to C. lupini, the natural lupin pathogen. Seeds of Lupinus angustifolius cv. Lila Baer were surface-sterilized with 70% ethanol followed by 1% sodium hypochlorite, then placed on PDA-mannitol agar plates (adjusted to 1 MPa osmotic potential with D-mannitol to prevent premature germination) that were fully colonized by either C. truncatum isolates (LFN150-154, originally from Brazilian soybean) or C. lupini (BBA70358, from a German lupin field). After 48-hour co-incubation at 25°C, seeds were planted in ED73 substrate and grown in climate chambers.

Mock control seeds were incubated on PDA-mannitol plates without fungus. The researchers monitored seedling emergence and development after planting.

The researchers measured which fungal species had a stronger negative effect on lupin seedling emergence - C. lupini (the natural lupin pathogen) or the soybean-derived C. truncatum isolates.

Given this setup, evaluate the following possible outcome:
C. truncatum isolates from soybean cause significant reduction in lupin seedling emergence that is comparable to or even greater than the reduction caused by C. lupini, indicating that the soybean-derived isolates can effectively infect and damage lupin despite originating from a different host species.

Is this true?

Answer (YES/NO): YES